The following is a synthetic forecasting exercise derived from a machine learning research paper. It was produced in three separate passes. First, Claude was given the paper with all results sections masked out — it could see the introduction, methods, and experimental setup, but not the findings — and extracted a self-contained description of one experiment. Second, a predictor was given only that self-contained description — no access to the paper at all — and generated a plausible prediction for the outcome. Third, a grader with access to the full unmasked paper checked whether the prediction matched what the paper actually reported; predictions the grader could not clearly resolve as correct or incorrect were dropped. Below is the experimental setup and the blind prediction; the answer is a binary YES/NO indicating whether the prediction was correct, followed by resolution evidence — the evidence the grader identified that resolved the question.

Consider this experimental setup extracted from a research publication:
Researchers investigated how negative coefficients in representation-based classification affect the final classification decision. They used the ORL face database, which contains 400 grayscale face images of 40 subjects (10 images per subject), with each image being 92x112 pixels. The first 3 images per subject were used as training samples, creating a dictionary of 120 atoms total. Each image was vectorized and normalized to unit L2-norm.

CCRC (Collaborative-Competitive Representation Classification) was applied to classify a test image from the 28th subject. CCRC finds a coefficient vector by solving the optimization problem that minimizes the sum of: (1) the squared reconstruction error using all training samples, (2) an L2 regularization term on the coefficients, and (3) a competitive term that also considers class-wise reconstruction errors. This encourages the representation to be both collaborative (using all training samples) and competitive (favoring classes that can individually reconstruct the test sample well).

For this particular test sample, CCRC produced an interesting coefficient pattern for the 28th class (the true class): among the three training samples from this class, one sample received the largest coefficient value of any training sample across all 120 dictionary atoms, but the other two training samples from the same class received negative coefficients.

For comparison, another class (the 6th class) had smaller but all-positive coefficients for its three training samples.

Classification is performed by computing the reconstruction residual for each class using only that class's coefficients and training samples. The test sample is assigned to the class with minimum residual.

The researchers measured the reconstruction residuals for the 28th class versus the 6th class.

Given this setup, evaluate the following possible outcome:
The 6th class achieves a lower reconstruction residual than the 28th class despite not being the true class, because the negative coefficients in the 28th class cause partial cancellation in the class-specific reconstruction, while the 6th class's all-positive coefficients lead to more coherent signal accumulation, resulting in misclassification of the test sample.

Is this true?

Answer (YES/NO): YES